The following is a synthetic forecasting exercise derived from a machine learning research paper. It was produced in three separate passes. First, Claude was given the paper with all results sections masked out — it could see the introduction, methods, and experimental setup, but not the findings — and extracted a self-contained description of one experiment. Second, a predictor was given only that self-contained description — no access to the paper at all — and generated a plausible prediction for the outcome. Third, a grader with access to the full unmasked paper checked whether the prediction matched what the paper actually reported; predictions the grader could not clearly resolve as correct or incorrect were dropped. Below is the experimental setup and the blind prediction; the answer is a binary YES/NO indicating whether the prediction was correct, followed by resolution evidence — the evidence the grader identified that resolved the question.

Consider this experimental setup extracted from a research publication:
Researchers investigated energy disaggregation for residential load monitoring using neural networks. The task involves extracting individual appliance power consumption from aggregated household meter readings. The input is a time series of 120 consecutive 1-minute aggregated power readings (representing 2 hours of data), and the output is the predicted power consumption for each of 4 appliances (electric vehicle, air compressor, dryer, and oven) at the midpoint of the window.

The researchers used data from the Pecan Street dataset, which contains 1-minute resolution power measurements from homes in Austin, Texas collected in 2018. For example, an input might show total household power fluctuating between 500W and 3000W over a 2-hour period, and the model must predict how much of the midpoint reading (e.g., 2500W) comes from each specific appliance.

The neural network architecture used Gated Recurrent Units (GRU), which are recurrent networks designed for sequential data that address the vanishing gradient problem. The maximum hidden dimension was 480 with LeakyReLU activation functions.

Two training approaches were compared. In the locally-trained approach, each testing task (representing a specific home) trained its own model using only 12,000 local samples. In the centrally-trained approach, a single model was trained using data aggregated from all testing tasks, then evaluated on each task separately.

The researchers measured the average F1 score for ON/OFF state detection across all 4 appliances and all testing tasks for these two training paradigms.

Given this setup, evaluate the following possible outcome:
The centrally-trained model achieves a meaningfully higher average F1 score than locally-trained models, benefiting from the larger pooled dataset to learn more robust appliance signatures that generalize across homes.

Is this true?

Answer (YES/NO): NO